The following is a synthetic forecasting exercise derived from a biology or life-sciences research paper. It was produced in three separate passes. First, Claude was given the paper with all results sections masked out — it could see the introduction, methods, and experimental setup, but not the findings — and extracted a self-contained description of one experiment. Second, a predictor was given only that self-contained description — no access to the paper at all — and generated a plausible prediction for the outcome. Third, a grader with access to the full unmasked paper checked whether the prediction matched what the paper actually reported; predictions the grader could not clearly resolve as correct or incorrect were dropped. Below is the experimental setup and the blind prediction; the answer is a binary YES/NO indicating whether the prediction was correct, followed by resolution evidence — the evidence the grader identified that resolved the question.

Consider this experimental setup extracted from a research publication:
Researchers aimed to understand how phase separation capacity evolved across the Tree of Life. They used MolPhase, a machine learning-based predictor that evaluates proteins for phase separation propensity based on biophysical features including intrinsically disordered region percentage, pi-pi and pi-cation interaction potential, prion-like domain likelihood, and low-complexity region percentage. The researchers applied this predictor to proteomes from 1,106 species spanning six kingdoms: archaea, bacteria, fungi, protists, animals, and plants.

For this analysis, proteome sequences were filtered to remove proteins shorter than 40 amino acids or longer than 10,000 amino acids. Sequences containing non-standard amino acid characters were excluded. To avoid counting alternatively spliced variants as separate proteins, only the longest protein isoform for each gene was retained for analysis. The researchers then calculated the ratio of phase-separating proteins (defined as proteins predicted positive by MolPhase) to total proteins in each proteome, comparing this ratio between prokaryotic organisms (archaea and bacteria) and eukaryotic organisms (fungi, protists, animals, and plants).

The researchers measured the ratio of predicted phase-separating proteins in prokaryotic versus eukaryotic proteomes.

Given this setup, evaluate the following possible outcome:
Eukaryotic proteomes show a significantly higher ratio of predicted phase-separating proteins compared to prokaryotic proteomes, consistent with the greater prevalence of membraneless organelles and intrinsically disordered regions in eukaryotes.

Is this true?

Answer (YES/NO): YES